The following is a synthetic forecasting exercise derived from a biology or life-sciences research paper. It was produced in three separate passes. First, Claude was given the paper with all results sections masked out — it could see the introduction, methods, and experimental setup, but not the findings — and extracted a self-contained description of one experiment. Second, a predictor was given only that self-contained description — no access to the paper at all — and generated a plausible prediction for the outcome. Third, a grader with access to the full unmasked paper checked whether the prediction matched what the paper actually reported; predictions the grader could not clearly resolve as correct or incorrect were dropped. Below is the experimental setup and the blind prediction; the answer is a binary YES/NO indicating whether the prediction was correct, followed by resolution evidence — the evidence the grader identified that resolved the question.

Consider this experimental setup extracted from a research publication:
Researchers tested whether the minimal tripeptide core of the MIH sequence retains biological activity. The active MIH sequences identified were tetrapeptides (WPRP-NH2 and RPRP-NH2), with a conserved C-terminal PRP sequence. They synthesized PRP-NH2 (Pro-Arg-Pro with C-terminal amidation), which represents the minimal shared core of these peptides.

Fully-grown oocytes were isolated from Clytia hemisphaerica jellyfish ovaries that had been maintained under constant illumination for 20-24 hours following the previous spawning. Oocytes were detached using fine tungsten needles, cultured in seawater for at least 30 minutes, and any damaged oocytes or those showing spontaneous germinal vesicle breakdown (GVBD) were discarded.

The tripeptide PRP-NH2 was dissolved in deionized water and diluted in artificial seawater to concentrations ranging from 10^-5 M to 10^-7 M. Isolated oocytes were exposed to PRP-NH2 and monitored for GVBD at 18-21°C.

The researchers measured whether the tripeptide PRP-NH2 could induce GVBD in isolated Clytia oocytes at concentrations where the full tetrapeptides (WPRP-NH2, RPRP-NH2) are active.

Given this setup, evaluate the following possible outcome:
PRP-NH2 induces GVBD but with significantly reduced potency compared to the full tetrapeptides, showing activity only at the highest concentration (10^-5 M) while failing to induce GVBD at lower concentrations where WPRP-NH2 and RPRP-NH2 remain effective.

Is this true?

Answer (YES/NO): NO